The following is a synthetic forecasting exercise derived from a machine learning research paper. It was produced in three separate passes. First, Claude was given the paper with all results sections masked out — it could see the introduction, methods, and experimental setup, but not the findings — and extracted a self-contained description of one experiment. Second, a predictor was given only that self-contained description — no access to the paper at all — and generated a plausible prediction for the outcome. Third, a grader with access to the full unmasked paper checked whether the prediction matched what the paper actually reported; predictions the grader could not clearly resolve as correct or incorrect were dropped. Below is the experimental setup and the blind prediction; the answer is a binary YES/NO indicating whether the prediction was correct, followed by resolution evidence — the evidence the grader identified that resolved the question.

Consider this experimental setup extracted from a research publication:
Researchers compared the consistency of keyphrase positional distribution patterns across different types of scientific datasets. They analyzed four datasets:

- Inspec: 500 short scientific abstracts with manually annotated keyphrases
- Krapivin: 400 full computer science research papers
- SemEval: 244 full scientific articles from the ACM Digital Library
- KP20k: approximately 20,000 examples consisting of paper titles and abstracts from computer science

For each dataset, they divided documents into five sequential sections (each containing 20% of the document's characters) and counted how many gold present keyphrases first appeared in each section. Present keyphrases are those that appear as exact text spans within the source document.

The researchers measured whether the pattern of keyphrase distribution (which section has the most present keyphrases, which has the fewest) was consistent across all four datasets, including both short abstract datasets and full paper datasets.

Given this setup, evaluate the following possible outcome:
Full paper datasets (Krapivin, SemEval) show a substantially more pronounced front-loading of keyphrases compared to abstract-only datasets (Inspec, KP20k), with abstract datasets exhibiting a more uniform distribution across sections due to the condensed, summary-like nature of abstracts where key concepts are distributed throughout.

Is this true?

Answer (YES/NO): NO